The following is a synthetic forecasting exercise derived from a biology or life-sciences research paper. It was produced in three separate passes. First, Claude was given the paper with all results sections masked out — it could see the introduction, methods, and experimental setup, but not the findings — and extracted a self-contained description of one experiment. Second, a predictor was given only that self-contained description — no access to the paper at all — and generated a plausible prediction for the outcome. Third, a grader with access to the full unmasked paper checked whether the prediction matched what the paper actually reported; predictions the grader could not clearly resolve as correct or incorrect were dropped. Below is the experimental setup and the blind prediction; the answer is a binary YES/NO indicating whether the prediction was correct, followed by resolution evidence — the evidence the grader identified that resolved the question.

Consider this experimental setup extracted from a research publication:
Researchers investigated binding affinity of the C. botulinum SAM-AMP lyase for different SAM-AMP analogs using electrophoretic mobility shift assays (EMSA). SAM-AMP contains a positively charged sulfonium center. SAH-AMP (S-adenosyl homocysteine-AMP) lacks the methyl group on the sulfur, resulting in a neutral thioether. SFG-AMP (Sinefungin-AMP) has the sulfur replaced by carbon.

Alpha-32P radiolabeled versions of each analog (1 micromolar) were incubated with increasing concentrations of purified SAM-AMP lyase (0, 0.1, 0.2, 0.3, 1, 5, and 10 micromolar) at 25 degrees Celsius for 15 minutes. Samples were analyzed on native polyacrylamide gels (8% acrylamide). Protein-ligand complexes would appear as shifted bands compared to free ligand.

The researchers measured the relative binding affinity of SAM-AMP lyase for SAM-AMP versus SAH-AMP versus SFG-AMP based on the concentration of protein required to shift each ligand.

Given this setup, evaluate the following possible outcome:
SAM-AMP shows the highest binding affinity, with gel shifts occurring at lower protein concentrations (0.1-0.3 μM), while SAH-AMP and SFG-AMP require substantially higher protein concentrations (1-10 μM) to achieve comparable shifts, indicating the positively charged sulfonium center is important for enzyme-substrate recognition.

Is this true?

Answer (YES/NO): NO